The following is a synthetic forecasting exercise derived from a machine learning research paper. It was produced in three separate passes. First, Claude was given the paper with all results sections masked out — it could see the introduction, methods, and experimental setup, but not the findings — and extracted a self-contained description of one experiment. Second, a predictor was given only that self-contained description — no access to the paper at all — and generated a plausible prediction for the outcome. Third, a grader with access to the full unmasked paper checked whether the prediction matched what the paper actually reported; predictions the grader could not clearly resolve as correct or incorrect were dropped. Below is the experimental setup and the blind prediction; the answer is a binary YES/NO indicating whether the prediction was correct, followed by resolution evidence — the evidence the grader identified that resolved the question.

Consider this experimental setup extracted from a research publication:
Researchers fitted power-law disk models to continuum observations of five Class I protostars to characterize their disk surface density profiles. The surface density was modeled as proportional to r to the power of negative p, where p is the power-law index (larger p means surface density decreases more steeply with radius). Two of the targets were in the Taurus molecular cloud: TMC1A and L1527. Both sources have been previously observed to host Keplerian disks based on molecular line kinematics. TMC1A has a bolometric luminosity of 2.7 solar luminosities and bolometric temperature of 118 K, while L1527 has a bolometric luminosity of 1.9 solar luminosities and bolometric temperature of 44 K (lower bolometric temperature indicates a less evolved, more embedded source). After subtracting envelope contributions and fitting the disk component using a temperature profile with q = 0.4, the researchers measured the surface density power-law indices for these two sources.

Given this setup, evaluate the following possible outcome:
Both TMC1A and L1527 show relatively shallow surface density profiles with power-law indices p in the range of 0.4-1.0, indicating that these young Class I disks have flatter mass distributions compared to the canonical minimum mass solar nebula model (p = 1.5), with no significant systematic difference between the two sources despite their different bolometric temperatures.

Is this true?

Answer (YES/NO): NO